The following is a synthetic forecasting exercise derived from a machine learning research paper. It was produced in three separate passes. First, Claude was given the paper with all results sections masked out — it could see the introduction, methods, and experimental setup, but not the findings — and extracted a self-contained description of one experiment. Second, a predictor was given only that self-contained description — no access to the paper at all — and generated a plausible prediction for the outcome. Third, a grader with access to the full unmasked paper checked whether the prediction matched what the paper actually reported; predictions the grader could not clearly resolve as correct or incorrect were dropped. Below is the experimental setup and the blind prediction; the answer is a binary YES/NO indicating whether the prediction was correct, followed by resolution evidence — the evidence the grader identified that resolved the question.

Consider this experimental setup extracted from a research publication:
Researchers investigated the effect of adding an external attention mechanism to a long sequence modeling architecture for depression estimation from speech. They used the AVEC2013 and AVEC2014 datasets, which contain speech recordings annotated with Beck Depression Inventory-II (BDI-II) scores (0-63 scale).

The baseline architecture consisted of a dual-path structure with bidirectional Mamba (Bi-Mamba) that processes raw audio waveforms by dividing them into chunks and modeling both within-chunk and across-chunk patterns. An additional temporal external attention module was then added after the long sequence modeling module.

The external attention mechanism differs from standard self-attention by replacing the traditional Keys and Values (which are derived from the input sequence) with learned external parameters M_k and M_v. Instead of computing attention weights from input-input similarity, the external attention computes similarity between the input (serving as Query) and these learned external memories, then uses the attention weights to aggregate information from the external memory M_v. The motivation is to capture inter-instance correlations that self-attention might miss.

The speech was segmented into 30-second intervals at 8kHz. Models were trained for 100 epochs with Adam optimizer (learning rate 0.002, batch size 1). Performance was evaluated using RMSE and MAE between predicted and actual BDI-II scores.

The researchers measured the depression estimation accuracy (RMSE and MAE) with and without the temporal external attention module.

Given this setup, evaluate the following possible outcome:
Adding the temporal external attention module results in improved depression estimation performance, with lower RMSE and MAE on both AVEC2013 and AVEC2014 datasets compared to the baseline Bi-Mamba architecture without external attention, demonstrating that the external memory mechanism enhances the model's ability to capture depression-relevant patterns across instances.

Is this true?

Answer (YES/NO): YES